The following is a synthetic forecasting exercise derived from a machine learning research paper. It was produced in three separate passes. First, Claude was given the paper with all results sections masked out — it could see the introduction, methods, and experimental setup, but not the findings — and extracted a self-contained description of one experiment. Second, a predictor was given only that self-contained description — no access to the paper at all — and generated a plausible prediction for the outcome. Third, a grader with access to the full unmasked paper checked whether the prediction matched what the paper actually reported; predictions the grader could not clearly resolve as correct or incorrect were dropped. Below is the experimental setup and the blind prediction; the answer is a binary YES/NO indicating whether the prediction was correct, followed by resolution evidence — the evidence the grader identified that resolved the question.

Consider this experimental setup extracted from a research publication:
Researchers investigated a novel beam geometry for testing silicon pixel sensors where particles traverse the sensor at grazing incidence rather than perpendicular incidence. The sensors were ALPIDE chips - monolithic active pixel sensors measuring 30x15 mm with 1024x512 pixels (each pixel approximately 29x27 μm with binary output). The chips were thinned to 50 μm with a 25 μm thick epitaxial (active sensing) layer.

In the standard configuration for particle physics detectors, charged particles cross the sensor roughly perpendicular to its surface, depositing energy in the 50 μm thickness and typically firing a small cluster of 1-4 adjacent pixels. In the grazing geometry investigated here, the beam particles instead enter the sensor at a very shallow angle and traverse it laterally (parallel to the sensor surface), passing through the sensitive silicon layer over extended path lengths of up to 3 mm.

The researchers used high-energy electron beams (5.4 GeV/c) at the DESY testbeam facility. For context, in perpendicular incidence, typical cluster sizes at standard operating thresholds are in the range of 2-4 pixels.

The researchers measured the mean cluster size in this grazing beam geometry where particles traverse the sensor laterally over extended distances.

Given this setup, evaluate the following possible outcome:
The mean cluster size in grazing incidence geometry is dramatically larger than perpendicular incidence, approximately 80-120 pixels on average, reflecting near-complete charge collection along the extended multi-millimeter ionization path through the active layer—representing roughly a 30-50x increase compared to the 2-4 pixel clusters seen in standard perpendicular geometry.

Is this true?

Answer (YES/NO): YES